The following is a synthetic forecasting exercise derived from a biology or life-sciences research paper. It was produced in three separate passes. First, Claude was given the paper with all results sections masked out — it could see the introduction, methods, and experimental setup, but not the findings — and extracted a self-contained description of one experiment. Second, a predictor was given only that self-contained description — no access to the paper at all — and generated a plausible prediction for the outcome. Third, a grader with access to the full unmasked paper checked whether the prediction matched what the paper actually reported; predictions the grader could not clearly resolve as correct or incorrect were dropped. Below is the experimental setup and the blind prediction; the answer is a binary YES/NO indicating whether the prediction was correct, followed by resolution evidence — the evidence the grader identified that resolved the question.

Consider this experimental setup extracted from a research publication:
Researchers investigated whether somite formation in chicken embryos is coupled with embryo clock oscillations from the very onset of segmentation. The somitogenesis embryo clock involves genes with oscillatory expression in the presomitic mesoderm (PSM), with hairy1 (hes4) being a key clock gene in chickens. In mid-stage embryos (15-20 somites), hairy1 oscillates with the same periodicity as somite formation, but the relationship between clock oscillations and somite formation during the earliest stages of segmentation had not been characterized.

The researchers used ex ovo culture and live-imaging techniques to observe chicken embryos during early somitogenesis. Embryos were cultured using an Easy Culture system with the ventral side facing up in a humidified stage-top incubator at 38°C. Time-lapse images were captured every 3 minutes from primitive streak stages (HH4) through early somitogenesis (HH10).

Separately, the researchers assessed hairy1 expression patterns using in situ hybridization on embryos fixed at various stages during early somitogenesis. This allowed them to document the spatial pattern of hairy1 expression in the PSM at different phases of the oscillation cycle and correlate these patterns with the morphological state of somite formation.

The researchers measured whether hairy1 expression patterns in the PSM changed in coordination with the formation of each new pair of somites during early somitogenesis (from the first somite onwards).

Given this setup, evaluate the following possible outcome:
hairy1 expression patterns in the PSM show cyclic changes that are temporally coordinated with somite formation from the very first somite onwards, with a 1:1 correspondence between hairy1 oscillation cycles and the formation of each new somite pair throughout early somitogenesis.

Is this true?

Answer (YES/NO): YES